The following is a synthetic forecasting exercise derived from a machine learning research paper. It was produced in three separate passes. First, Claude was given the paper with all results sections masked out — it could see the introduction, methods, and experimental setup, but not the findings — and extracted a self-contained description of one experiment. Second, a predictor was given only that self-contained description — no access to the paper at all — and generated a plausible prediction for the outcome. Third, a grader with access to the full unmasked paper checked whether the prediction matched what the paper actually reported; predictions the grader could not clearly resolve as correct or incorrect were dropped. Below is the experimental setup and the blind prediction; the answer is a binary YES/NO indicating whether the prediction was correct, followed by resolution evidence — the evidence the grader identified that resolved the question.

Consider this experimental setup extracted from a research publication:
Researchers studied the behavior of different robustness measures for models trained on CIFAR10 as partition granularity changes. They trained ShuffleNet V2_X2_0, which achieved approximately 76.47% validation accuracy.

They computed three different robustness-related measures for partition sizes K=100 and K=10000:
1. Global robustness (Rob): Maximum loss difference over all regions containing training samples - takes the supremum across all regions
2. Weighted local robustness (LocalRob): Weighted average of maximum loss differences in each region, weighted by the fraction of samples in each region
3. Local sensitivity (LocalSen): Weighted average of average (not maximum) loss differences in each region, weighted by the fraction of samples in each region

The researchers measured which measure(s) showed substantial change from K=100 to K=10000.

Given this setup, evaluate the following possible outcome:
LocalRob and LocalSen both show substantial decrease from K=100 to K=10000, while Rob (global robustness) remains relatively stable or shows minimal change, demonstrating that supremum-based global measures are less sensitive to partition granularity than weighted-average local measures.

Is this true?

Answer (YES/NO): NO